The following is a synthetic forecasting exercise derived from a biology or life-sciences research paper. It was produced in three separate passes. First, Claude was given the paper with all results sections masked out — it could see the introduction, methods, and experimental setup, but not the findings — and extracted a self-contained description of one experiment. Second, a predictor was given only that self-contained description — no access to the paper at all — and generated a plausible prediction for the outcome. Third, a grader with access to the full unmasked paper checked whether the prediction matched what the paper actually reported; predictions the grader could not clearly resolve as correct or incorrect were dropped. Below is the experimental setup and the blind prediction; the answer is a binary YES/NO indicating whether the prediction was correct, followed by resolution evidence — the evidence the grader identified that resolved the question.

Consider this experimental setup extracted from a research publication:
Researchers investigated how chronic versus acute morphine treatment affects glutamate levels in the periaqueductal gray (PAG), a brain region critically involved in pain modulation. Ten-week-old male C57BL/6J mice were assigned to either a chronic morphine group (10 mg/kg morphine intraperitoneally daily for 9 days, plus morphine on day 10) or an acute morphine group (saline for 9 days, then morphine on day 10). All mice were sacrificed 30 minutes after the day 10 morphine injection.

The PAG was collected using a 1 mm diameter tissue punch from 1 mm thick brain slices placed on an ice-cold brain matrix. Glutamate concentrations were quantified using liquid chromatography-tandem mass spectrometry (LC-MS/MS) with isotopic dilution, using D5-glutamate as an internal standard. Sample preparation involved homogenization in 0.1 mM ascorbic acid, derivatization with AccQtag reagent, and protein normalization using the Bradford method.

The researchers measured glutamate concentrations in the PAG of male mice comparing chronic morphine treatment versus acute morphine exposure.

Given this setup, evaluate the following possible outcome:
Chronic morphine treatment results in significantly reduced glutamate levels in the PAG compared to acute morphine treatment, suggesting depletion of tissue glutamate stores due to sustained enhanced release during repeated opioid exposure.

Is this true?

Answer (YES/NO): NO